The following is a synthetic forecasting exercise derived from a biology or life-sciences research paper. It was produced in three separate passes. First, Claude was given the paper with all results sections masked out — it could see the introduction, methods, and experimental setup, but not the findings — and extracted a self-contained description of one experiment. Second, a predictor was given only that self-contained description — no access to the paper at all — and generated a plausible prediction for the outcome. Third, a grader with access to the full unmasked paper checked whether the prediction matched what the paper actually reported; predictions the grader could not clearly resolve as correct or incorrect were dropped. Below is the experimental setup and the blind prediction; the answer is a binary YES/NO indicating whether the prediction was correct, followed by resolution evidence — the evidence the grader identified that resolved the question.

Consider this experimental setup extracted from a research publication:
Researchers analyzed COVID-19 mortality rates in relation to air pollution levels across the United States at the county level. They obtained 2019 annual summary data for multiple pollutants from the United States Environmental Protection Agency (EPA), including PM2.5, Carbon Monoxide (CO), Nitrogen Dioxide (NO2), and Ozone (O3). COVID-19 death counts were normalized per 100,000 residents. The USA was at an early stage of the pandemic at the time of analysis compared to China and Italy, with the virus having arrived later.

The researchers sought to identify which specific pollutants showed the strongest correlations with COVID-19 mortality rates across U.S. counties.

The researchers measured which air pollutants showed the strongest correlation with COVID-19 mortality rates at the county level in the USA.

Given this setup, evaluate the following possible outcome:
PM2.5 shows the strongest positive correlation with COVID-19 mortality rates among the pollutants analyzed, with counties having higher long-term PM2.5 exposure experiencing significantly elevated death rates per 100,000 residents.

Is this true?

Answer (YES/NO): NO